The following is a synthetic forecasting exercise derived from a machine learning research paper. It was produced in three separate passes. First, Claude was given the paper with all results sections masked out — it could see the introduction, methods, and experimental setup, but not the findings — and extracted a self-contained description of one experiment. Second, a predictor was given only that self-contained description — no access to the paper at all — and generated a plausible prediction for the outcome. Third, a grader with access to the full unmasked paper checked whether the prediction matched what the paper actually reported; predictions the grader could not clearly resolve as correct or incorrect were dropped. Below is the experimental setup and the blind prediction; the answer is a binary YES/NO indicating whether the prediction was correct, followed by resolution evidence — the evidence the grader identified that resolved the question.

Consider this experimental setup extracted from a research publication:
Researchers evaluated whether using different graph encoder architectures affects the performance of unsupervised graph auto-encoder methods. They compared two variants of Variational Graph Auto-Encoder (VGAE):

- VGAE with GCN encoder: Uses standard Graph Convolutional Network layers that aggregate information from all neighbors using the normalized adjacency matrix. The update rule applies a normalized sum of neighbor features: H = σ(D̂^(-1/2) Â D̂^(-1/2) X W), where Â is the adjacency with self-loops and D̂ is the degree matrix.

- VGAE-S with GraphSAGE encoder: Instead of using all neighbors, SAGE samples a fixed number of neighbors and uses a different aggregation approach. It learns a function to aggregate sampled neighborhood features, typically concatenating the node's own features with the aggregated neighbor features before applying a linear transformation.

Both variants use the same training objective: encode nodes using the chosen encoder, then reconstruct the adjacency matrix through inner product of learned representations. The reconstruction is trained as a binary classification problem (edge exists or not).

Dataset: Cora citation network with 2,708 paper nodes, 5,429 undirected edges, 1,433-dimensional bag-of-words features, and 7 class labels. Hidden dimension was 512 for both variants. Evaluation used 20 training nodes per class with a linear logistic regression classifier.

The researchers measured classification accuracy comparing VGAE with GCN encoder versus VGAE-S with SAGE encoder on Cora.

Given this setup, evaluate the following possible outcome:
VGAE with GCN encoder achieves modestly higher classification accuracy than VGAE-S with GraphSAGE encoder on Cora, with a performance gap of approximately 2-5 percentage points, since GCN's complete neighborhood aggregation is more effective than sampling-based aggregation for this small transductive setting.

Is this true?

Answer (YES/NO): NO